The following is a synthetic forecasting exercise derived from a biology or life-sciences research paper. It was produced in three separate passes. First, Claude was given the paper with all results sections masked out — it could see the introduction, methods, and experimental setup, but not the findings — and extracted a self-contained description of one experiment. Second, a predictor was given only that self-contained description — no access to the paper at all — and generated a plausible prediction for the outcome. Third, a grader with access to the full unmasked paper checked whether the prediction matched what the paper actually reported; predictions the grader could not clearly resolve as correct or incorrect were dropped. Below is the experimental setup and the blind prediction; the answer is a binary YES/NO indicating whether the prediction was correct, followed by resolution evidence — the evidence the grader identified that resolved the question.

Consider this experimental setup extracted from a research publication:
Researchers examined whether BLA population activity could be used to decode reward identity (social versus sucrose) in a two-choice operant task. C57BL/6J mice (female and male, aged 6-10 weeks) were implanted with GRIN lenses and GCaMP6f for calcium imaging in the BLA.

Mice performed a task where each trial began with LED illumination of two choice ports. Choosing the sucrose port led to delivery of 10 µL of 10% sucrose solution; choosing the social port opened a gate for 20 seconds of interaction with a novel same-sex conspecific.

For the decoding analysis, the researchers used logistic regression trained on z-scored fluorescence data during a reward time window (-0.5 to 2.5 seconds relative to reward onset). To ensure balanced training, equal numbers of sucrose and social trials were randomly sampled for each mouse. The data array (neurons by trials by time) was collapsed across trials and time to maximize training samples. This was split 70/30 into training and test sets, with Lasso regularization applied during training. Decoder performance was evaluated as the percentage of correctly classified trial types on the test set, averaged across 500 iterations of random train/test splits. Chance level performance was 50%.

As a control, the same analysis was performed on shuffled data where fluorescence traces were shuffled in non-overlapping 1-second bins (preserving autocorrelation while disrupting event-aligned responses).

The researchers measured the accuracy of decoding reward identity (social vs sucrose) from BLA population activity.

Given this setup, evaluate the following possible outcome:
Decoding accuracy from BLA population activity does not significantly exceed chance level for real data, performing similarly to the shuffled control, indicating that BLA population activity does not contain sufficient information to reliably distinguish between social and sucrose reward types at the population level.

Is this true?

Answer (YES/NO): NO